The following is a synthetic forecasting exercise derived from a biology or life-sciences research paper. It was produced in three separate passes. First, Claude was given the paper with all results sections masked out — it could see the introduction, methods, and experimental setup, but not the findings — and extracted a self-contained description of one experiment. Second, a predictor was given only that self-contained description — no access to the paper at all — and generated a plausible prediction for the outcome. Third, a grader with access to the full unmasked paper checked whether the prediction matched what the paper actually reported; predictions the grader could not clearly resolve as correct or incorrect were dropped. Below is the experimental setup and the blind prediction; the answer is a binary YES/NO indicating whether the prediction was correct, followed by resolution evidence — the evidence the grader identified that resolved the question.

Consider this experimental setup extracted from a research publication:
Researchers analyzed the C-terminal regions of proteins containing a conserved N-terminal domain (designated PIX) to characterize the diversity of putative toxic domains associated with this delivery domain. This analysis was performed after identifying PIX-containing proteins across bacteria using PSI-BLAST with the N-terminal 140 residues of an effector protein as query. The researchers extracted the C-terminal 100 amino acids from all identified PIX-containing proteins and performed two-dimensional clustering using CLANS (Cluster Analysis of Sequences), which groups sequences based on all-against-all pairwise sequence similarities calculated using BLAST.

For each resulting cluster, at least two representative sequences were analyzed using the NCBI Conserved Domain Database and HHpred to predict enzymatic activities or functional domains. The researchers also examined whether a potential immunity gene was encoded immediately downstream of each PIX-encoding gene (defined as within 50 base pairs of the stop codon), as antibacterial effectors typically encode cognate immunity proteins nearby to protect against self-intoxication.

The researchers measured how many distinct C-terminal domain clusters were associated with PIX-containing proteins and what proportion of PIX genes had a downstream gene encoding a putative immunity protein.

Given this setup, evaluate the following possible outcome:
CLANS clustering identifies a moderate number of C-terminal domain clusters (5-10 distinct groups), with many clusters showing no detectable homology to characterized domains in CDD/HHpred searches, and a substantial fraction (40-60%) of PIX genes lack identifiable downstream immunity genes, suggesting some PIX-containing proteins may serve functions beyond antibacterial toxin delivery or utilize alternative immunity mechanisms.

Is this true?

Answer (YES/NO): NO